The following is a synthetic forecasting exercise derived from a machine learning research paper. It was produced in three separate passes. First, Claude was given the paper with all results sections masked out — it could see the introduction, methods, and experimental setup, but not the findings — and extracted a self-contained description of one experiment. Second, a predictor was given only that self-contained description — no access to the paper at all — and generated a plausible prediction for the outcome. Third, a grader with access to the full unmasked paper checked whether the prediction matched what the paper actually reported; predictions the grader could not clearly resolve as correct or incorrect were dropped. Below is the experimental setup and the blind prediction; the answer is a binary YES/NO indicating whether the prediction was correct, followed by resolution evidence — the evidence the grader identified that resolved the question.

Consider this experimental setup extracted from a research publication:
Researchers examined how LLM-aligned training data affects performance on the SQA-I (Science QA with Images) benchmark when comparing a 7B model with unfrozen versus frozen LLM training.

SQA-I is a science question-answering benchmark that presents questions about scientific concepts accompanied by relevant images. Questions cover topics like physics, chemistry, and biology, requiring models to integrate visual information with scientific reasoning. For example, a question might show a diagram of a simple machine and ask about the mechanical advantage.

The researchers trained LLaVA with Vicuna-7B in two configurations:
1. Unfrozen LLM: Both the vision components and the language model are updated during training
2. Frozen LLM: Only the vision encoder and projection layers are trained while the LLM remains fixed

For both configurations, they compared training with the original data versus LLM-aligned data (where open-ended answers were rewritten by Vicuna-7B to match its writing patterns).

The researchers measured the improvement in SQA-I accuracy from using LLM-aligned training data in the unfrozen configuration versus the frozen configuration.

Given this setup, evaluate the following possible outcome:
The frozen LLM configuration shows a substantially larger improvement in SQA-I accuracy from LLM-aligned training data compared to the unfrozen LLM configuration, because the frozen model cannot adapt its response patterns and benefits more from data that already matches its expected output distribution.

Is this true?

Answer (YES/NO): NO